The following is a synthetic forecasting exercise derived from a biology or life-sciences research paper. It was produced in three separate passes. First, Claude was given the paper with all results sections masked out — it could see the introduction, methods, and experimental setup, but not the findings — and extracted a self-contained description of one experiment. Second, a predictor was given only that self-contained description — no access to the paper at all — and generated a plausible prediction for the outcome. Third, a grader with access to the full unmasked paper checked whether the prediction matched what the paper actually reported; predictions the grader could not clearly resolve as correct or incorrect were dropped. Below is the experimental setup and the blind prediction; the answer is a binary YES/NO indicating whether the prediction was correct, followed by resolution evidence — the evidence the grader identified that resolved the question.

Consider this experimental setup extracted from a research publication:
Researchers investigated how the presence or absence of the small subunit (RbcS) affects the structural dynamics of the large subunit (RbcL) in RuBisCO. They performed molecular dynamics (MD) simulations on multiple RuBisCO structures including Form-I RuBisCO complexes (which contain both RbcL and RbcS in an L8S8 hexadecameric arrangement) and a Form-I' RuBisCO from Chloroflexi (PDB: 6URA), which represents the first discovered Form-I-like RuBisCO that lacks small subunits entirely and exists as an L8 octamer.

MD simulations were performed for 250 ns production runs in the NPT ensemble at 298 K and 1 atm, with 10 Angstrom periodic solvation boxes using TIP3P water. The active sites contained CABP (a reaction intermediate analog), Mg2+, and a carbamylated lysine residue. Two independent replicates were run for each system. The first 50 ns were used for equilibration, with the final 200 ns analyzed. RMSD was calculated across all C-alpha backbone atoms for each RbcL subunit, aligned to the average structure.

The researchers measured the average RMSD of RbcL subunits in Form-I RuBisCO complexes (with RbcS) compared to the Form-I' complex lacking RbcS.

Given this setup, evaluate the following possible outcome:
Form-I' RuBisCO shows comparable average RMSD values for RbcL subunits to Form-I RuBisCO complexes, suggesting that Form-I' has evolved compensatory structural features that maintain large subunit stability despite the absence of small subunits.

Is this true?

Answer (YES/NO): YES